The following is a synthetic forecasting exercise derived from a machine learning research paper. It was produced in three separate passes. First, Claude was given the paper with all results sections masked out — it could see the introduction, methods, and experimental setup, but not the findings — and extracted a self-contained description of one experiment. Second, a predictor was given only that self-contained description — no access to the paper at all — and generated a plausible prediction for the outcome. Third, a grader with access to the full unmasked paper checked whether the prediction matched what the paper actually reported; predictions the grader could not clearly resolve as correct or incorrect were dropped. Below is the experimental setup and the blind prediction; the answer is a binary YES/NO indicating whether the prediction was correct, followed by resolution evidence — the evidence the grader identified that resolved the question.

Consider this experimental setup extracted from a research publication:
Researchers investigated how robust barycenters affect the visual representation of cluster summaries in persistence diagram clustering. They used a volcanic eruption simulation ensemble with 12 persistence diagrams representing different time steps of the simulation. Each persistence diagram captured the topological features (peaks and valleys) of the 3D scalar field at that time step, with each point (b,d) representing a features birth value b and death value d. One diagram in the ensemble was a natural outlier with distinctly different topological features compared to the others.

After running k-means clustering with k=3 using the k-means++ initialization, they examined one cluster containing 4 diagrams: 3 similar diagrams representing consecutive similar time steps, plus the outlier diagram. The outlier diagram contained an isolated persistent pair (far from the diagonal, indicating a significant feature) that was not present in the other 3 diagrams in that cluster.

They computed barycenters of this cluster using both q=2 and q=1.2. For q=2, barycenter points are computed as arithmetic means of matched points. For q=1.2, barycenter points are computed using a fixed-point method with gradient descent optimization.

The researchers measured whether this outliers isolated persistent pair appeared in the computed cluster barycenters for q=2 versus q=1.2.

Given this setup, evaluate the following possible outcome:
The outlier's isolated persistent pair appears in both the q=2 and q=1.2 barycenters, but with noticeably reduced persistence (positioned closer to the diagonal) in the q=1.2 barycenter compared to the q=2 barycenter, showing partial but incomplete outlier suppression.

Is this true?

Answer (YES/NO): NO